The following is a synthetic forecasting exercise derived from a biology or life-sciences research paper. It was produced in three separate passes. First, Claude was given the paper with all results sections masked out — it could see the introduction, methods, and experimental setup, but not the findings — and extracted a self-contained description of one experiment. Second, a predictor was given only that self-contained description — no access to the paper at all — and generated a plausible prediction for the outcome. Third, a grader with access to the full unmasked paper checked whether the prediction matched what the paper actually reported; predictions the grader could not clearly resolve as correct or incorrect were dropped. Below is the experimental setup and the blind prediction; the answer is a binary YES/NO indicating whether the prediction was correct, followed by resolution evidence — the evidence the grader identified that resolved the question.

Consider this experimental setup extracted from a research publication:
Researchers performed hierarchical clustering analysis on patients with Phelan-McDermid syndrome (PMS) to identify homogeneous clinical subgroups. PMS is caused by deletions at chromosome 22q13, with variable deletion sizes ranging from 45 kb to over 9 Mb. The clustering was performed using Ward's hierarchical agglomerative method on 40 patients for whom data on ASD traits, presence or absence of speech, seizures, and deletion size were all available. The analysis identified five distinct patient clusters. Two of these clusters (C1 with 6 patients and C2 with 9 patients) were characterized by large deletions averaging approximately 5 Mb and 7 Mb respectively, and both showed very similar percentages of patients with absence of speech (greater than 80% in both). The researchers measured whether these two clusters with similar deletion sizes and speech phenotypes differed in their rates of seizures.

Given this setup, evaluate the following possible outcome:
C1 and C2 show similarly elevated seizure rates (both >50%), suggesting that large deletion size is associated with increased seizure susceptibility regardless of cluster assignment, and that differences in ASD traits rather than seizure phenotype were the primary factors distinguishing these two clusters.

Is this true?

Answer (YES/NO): NO